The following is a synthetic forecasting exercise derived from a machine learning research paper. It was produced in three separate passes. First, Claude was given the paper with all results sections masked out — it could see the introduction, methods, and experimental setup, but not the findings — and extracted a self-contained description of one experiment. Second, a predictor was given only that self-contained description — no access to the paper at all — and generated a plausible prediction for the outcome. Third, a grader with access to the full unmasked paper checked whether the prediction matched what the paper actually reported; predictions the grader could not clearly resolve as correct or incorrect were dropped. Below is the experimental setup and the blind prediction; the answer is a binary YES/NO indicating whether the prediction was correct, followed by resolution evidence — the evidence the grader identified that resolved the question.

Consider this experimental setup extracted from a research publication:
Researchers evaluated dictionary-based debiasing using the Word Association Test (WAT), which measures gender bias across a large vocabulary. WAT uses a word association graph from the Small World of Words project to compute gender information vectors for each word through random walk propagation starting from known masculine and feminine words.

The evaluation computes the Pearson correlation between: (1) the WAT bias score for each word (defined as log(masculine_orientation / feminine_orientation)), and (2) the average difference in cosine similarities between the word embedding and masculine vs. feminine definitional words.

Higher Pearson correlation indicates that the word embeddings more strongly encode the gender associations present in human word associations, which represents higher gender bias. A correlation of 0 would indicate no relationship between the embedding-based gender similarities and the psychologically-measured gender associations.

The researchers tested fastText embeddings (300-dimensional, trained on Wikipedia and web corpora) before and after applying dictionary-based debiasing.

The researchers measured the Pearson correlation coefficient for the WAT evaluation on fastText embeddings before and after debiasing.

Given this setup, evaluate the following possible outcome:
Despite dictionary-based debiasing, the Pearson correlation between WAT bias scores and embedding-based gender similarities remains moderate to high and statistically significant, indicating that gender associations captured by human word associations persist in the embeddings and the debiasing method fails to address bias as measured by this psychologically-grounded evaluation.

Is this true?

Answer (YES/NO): NO